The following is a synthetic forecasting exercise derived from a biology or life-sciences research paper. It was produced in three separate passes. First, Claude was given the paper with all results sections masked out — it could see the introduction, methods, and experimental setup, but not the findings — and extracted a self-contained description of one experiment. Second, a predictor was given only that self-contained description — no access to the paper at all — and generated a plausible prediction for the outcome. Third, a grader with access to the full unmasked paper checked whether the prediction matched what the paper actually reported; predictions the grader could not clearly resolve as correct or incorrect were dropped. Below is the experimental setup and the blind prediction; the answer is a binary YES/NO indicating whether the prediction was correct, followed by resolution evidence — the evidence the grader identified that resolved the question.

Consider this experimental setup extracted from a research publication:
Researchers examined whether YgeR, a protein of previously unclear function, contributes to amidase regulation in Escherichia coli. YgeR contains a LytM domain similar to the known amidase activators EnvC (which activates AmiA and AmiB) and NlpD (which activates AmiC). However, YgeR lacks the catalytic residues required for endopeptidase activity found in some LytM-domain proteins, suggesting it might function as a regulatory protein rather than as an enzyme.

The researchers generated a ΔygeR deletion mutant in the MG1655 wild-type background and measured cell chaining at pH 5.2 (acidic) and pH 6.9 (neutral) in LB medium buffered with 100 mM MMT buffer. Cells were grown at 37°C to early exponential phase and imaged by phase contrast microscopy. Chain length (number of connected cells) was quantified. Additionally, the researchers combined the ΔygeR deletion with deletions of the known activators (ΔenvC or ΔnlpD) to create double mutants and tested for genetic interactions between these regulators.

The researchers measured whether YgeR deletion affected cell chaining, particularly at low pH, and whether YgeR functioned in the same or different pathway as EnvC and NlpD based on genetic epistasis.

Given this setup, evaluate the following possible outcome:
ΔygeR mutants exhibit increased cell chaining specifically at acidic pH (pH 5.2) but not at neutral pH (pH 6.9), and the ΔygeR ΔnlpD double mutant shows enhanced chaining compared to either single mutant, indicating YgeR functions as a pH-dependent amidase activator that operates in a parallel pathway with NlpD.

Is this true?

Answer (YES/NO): NO